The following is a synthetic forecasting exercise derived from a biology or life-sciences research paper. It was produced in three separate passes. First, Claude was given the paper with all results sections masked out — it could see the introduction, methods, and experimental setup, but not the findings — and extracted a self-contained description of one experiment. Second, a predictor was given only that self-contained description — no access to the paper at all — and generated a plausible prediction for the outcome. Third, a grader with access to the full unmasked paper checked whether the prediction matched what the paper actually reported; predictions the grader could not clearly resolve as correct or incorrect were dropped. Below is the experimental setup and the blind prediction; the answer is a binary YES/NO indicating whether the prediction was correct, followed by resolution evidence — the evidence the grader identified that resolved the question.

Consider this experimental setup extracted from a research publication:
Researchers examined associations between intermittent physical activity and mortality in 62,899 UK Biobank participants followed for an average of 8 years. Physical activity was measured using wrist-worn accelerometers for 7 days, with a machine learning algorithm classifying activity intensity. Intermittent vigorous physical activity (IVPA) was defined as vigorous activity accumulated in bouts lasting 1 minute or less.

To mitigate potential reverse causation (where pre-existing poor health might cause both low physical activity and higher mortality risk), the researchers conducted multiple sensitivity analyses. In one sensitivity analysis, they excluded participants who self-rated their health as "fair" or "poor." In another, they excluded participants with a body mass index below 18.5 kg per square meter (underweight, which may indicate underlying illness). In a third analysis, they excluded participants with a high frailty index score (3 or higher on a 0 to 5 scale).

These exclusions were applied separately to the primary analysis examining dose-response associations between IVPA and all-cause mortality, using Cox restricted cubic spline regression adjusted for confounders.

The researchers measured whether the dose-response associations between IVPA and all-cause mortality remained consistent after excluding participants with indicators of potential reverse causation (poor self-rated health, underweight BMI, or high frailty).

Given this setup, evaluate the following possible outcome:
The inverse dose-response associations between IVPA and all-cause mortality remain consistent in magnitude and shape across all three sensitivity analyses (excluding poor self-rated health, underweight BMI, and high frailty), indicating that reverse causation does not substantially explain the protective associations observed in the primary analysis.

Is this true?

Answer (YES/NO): YES